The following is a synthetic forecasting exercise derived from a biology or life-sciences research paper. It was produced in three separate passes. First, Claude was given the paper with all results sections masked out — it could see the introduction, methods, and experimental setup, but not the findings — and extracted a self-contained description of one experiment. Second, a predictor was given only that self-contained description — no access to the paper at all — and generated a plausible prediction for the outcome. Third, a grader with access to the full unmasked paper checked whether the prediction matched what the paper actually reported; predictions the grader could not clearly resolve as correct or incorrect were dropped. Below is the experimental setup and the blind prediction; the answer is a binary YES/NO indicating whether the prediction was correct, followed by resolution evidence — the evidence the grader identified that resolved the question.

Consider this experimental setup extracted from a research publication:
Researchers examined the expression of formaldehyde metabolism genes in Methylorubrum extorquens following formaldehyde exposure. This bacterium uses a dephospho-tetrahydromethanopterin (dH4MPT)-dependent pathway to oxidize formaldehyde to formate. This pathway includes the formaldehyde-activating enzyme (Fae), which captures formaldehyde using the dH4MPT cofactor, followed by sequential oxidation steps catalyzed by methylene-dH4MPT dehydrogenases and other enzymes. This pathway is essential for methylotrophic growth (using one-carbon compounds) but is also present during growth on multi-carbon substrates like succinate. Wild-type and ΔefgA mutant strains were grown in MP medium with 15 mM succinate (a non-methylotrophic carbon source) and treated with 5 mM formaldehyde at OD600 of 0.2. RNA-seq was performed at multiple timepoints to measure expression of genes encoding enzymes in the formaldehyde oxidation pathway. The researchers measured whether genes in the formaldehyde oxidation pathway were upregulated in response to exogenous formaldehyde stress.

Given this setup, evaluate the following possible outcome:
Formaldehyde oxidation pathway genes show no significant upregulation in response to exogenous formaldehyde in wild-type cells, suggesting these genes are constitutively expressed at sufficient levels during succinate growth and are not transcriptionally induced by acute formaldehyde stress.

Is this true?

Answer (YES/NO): YES